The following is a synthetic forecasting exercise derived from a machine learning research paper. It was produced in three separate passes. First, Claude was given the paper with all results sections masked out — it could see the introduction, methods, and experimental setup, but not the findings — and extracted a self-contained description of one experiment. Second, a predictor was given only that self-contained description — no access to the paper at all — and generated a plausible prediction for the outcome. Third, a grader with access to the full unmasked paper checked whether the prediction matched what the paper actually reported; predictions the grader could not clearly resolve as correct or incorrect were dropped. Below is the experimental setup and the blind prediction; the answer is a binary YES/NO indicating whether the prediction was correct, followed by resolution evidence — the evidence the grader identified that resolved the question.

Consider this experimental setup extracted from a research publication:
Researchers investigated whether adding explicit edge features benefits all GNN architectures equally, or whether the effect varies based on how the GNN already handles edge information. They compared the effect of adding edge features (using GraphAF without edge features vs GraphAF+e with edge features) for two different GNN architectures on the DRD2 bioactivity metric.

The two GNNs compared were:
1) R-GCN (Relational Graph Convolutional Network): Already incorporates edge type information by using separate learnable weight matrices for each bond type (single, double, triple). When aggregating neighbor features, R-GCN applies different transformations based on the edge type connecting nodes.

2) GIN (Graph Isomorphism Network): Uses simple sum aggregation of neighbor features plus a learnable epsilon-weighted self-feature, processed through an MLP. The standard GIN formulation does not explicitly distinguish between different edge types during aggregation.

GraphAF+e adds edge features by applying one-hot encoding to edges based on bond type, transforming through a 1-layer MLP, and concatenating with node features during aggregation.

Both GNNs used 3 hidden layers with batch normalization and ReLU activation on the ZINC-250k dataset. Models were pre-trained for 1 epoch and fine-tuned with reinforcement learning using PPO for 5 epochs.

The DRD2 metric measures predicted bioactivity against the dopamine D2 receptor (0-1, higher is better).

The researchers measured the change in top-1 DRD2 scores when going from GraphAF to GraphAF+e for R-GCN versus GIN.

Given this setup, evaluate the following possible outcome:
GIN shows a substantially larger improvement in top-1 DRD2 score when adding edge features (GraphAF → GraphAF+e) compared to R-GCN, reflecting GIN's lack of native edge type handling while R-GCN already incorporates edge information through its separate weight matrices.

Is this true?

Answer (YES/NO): YES